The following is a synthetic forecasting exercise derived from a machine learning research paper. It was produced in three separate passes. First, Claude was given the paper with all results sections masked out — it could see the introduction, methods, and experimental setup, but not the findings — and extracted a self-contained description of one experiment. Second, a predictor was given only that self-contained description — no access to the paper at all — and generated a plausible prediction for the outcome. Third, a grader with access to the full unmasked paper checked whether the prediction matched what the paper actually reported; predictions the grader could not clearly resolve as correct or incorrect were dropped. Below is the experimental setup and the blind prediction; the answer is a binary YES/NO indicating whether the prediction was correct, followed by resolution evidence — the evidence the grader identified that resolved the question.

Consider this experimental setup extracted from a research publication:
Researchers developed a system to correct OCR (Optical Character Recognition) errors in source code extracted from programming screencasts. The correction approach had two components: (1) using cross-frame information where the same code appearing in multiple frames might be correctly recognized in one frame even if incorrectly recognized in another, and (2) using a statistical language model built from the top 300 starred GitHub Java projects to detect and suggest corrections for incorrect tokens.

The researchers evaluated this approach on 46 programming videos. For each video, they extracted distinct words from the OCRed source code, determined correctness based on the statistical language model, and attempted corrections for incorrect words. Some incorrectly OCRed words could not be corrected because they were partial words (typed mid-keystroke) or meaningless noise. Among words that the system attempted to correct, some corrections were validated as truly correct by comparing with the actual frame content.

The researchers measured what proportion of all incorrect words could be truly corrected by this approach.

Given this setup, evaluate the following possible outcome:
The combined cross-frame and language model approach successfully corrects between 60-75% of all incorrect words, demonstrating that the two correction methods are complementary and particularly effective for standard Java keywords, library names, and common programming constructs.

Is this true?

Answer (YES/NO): NO